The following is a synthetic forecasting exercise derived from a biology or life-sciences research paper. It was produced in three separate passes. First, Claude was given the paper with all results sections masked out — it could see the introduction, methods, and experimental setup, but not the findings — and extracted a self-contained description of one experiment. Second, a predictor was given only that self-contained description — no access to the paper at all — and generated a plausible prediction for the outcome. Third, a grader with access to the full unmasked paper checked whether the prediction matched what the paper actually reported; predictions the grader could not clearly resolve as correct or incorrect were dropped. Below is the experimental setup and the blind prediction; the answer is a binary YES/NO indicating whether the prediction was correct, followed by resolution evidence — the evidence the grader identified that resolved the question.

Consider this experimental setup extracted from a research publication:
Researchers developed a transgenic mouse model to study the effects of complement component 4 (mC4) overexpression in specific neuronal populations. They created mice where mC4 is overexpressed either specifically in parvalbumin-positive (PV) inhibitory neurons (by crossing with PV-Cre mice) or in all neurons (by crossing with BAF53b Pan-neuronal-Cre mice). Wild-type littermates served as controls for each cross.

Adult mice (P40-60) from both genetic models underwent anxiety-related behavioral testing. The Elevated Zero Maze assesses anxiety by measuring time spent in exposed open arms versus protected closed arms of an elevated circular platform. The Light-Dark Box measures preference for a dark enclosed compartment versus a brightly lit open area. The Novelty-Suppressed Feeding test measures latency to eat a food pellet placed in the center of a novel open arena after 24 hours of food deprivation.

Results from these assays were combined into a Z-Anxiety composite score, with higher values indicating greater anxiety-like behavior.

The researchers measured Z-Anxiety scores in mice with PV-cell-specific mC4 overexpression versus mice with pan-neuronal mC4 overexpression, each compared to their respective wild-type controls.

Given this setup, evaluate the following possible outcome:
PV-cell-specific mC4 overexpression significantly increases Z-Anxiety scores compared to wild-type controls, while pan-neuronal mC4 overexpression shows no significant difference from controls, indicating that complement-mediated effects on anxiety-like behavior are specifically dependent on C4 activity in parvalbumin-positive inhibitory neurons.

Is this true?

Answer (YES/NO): YES